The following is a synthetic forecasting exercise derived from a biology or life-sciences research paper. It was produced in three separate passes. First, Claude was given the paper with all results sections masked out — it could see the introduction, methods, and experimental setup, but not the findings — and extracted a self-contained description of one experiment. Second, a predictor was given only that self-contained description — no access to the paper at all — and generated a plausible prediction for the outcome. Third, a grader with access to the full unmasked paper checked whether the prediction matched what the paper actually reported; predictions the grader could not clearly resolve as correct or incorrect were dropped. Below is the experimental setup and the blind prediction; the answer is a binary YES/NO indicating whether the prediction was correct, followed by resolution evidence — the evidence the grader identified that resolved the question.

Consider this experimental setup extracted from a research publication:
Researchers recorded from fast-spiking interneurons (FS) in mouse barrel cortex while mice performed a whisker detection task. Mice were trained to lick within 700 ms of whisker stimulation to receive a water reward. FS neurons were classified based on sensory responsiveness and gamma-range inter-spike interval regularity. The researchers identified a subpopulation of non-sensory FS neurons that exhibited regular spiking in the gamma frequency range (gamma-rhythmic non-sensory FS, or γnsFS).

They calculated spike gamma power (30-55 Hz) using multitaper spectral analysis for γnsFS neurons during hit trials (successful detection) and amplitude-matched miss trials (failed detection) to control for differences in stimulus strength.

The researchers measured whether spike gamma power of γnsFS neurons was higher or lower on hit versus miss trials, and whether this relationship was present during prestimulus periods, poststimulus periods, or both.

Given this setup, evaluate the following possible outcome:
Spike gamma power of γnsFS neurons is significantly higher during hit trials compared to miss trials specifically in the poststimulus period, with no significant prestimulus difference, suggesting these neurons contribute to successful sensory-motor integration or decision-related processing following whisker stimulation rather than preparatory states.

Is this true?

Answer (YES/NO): NO